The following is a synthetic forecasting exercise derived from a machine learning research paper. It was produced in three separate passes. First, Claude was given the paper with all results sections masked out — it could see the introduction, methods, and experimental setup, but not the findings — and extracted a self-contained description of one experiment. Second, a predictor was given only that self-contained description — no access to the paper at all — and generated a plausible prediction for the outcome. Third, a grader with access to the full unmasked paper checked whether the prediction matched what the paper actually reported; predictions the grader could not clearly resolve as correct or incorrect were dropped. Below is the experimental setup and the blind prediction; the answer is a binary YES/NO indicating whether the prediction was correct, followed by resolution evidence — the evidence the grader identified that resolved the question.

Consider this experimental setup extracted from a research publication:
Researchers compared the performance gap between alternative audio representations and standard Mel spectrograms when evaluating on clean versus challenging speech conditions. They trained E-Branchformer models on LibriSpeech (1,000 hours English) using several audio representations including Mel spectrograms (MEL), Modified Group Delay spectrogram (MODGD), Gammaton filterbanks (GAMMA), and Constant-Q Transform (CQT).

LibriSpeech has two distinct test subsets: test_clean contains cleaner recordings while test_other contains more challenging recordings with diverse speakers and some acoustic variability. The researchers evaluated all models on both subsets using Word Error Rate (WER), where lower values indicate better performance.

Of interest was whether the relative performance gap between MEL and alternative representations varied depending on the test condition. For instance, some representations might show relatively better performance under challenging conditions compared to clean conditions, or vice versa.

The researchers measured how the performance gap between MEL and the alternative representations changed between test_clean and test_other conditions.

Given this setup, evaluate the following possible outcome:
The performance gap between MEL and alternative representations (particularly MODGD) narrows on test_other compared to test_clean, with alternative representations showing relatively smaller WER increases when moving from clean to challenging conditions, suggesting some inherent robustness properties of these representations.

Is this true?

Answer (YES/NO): NO